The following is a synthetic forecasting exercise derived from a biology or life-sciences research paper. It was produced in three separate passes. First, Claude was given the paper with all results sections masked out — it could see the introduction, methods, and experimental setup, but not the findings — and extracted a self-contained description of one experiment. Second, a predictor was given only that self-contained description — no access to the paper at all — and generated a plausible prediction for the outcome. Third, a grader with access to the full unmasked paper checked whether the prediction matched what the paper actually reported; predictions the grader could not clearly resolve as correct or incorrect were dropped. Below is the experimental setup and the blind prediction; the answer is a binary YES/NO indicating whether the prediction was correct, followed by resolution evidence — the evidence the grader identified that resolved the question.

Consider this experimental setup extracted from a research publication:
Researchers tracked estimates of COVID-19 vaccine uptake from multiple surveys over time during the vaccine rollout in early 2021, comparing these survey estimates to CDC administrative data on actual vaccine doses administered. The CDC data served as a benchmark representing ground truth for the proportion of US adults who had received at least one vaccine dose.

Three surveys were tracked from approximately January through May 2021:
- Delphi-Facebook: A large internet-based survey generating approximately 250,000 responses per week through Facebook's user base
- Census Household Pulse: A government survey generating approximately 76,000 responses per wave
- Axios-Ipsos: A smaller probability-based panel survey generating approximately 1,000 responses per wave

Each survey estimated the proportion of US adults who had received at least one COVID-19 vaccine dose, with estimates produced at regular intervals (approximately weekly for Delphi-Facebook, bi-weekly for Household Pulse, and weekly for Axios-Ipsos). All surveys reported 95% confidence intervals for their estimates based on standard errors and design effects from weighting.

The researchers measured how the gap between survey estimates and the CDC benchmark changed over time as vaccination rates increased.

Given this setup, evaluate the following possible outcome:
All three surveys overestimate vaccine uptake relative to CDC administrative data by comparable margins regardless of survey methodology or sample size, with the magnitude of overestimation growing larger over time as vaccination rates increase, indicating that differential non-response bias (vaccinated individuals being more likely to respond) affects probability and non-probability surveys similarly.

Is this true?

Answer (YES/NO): NO